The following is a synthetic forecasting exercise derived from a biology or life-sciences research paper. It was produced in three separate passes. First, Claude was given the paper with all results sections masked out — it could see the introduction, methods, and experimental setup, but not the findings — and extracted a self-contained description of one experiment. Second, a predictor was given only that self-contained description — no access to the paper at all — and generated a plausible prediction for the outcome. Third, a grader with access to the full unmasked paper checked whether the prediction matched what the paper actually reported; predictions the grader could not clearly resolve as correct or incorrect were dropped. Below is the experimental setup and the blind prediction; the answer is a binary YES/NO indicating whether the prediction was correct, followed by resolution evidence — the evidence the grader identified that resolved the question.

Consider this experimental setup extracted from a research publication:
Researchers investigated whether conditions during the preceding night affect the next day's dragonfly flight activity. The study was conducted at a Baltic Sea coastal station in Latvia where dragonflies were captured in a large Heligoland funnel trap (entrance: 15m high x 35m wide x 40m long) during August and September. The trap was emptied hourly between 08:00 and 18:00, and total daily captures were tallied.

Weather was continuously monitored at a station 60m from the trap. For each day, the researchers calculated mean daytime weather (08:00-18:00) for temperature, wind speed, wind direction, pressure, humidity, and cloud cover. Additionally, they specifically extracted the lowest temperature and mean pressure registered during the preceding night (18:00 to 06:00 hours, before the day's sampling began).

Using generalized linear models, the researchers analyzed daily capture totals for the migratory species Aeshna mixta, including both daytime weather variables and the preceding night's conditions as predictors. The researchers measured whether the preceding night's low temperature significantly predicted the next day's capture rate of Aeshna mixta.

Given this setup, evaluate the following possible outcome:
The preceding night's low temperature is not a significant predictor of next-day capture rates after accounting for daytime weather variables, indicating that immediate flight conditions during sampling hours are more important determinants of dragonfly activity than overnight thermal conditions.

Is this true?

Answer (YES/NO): YES